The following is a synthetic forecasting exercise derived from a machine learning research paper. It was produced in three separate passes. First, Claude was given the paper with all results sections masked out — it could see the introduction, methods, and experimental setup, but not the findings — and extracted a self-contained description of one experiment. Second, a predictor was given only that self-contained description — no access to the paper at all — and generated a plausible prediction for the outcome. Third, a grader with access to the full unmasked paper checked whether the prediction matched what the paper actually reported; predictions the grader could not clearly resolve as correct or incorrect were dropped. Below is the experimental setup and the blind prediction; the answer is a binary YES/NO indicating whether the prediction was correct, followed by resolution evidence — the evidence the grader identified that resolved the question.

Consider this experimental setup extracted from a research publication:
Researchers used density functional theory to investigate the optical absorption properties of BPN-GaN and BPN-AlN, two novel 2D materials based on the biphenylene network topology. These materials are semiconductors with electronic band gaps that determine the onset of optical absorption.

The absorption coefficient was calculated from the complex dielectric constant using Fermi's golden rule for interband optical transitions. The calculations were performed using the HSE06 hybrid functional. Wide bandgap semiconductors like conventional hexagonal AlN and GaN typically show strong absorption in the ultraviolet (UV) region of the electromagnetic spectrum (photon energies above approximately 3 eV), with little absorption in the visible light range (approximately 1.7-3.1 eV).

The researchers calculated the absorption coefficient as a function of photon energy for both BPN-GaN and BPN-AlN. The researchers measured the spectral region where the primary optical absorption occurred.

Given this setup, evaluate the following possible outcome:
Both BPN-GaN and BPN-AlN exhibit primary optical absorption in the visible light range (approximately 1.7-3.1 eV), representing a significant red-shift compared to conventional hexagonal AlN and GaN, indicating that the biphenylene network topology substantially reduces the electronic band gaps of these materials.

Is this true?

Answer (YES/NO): NO